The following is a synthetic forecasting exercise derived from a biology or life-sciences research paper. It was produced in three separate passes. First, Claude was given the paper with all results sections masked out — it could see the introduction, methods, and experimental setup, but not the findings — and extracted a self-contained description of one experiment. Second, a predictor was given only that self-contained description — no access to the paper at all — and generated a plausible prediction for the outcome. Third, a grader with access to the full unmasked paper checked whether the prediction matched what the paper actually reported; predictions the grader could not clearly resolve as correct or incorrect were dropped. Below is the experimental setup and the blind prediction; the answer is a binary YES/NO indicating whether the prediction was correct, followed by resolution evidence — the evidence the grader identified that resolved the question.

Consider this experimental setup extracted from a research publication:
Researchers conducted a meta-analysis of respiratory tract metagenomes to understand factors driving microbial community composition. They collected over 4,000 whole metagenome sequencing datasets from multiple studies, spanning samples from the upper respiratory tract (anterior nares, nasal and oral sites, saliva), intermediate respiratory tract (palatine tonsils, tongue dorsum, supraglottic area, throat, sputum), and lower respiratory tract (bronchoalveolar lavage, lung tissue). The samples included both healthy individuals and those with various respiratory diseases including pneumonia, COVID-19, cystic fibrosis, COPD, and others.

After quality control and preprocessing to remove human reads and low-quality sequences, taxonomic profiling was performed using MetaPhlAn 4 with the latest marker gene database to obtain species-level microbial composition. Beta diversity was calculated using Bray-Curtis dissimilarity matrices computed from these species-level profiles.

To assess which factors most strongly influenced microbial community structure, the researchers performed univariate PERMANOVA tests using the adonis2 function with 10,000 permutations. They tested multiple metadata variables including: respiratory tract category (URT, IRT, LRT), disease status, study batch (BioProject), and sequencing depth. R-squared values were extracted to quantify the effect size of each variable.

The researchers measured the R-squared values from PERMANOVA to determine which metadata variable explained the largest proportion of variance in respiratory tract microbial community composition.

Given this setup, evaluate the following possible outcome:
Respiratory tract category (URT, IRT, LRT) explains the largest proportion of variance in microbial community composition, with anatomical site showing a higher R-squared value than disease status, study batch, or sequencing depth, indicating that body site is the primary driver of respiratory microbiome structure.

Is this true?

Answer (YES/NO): NO